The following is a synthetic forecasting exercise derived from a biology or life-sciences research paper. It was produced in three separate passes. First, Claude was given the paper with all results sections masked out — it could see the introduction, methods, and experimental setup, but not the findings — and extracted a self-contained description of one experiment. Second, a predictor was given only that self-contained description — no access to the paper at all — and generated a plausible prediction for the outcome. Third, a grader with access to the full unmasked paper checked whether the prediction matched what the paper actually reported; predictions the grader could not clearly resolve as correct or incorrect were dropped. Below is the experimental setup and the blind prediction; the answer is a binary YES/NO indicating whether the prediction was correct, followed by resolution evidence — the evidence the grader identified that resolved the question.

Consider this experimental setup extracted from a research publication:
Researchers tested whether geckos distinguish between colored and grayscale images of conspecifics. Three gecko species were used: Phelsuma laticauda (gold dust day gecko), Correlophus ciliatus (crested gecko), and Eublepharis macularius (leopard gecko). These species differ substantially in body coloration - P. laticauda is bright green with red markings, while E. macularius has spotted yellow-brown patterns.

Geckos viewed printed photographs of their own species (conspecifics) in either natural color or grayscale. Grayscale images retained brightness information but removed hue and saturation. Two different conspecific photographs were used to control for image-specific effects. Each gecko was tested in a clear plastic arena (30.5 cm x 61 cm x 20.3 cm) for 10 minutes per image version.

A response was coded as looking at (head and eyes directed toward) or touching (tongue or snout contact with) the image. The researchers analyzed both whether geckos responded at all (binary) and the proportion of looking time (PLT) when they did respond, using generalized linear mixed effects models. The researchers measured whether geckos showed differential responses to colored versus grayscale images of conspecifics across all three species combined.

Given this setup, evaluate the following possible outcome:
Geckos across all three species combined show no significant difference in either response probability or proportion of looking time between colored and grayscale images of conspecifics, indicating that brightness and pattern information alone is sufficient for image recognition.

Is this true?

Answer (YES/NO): YES